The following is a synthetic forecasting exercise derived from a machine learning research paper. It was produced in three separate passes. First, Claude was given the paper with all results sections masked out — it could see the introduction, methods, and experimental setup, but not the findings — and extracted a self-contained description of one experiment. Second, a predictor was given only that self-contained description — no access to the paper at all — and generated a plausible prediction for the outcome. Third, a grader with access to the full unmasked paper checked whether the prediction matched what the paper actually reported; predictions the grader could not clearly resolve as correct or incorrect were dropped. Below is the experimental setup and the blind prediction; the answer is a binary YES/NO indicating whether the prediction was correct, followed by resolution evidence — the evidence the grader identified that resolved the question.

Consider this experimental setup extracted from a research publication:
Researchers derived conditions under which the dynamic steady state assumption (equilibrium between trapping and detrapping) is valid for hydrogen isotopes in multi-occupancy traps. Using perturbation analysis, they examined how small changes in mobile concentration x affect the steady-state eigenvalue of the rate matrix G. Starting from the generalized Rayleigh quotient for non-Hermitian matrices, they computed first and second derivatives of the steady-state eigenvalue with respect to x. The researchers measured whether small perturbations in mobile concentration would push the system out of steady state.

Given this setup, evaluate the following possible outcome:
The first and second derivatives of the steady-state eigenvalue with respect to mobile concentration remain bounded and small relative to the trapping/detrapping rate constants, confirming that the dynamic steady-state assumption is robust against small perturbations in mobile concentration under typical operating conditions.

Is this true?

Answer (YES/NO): YES